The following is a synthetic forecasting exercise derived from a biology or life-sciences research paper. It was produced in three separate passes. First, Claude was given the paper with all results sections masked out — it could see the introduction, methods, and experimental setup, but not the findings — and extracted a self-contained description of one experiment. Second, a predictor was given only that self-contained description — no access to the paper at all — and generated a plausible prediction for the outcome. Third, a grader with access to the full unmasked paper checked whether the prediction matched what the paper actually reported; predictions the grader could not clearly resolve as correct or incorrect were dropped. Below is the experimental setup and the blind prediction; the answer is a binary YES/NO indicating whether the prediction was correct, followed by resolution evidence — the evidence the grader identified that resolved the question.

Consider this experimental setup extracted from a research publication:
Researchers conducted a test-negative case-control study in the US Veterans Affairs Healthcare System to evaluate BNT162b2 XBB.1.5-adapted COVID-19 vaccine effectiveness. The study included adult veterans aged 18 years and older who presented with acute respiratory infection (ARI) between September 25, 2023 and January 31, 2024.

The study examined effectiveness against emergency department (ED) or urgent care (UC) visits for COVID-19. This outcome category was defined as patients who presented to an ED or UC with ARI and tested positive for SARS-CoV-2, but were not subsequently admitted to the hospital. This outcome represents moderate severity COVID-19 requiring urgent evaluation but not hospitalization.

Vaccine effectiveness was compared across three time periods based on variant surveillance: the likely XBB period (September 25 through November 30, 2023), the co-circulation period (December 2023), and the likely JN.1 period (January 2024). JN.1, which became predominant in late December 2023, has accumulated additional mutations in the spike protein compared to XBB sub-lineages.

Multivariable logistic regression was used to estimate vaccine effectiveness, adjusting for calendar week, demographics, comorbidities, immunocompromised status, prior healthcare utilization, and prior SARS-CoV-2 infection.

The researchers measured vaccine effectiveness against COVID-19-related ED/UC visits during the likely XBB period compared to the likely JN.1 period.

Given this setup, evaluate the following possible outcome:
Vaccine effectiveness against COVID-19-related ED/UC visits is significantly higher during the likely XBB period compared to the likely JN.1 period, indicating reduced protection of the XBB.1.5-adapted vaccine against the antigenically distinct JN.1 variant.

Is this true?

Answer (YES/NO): NO